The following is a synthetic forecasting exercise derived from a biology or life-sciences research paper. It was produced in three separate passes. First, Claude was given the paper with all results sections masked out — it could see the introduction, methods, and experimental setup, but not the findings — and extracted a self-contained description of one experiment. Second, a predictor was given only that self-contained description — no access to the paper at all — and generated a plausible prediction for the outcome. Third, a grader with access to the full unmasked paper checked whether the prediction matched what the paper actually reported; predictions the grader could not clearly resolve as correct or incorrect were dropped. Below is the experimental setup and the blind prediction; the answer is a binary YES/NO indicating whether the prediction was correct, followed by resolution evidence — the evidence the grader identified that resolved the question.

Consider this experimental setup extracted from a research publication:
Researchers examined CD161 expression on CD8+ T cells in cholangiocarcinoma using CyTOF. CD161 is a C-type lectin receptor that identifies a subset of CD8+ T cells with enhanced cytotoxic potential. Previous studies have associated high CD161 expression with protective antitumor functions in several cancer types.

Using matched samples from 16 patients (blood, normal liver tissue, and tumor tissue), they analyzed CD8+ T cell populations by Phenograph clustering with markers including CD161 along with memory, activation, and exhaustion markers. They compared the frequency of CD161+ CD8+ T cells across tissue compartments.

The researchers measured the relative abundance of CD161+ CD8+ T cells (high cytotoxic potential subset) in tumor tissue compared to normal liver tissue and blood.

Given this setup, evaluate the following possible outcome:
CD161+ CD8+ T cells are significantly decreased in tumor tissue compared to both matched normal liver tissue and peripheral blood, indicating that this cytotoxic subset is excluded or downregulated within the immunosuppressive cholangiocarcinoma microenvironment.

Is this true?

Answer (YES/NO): NO